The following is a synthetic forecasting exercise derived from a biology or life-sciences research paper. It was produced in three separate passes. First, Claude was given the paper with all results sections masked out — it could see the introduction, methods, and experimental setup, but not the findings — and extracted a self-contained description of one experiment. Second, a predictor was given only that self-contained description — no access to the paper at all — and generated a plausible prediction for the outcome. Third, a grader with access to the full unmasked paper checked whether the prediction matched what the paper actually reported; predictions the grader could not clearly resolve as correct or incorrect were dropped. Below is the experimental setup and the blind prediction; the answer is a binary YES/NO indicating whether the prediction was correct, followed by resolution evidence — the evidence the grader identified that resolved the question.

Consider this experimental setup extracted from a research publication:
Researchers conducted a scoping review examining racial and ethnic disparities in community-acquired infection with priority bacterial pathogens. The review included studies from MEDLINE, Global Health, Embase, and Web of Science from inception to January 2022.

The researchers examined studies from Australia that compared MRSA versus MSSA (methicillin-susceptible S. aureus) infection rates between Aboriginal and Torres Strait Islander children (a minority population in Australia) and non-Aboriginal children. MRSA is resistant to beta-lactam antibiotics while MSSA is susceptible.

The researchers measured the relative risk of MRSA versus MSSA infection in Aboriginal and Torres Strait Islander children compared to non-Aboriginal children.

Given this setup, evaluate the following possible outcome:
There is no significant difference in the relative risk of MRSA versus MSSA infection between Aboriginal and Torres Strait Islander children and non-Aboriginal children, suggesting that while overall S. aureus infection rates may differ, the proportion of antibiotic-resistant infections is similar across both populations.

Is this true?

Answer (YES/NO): NO